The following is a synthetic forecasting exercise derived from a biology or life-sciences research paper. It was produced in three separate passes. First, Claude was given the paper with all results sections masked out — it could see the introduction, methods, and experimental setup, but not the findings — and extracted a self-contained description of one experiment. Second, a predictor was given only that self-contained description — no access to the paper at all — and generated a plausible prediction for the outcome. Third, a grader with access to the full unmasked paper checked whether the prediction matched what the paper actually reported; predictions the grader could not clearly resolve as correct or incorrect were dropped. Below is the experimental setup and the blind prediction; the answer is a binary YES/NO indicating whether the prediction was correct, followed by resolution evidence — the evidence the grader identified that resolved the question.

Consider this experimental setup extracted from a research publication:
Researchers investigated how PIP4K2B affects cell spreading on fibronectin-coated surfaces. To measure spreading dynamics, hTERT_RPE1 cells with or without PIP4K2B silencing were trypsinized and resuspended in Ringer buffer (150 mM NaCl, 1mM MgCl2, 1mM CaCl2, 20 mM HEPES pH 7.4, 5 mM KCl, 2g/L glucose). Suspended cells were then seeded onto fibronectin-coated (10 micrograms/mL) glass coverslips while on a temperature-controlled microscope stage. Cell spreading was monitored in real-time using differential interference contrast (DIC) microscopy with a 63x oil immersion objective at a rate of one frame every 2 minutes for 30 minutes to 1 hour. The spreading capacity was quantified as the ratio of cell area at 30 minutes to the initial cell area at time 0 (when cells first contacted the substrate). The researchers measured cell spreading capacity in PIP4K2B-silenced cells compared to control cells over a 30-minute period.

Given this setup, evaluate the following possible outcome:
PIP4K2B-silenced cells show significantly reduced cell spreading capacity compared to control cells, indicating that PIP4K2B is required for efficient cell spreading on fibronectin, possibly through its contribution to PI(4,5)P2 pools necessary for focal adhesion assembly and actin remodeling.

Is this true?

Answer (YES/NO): YES